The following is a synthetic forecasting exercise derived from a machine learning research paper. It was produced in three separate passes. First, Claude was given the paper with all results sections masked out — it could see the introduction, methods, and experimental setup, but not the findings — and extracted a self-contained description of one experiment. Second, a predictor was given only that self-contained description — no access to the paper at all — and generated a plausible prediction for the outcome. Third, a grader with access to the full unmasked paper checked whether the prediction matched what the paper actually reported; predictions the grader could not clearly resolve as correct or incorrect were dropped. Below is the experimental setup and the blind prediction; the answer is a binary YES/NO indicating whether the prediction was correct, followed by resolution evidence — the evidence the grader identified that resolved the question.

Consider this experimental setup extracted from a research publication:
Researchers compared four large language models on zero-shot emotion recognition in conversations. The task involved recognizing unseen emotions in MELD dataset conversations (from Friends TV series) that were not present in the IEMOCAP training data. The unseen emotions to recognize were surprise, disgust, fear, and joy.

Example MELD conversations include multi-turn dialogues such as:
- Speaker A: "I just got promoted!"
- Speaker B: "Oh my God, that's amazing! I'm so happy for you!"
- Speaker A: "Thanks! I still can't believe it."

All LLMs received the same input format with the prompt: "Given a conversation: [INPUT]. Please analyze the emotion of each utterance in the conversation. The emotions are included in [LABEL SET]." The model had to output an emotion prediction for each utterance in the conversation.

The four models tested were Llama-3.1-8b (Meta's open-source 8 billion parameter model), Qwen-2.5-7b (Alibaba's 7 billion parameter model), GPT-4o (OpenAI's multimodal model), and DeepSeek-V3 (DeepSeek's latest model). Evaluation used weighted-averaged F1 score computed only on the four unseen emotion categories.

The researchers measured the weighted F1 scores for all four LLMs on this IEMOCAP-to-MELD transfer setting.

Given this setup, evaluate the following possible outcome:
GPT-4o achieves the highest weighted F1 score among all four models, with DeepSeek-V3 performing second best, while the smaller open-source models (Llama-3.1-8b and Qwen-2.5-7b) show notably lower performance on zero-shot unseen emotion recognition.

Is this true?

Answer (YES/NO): NO